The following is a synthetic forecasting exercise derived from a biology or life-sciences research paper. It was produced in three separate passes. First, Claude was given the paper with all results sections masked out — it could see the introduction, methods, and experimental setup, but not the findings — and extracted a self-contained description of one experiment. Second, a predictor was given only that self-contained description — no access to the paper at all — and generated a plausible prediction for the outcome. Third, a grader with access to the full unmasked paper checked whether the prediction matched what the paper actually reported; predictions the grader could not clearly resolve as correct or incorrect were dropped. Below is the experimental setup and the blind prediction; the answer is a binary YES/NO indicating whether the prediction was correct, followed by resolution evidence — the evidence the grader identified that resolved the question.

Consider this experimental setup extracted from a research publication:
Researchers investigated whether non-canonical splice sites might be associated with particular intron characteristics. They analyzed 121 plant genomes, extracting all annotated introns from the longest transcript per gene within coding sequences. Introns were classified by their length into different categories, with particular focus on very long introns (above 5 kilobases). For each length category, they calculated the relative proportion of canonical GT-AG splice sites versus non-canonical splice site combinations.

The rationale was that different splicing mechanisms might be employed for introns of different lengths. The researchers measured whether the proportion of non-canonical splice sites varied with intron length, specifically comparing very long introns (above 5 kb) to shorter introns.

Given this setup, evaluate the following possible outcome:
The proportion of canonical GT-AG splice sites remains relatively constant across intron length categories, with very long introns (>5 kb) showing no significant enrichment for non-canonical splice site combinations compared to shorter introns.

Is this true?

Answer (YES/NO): NO